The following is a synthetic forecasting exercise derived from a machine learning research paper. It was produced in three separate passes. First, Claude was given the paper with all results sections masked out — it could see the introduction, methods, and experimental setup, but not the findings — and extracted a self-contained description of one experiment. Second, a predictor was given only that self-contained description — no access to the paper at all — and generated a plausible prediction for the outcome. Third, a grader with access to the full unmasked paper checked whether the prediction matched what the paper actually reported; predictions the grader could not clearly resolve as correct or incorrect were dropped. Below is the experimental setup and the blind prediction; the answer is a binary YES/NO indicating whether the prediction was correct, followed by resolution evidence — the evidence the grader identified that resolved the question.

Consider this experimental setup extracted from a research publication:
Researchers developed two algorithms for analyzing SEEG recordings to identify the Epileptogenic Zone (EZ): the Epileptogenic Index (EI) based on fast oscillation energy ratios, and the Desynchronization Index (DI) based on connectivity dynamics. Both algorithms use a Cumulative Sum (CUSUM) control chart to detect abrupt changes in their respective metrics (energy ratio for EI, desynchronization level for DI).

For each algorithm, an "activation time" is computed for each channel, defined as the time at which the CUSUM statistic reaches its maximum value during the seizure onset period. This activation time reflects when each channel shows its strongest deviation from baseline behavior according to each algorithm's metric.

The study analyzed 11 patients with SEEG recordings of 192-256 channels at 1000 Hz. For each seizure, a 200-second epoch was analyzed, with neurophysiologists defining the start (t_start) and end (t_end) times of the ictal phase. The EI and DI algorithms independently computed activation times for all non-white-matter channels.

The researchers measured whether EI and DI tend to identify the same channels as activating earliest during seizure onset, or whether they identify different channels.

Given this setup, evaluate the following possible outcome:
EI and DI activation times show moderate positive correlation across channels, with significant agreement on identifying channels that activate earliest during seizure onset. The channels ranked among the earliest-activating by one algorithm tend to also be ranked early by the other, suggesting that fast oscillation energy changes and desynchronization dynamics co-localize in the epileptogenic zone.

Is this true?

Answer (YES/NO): NO